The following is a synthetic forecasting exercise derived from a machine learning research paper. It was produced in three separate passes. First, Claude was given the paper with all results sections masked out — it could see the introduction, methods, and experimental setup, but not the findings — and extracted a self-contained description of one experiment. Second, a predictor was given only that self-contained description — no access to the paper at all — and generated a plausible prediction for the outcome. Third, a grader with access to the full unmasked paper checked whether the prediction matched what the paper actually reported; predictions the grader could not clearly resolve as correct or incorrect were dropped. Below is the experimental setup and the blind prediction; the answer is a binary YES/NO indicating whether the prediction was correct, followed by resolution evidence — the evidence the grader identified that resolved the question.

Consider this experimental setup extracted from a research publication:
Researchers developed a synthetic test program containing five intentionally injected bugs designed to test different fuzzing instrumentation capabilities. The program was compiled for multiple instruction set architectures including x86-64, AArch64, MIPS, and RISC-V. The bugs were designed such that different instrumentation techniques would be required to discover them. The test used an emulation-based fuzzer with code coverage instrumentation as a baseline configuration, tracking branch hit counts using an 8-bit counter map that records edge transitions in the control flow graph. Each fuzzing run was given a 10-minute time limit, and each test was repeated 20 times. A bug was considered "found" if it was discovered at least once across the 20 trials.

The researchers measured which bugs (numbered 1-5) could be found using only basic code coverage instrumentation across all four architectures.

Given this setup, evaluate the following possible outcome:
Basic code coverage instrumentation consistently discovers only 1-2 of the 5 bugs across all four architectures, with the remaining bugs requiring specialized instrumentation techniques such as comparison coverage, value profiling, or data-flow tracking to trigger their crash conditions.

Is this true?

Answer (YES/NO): YES